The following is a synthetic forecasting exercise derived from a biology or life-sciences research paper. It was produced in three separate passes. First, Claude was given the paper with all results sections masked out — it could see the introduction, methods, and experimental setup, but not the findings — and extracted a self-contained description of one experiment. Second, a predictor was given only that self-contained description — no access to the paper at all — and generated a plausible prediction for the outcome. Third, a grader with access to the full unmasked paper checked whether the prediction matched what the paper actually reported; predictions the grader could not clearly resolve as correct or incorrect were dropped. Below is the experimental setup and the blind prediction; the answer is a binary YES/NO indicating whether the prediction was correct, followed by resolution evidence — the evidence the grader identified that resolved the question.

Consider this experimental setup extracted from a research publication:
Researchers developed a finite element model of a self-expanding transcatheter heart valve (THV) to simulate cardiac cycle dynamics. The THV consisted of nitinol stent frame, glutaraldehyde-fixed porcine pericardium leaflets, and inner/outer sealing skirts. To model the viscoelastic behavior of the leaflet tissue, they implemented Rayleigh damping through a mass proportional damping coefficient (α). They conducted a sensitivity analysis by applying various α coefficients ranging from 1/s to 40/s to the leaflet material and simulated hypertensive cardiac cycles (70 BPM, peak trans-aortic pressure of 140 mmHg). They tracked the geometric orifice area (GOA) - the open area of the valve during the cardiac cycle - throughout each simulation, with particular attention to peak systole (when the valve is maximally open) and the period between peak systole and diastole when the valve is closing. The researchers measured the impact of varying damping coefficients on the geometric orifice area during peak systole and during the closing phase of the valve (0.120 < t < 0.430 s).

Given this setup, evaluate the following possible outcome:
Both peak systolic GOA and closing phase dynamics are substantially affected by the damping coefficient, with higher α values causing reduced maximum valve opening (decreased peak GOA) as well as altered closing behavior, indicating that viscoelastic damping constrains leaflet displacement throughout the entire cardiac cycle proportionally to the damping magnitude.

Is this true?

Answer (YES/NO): NO